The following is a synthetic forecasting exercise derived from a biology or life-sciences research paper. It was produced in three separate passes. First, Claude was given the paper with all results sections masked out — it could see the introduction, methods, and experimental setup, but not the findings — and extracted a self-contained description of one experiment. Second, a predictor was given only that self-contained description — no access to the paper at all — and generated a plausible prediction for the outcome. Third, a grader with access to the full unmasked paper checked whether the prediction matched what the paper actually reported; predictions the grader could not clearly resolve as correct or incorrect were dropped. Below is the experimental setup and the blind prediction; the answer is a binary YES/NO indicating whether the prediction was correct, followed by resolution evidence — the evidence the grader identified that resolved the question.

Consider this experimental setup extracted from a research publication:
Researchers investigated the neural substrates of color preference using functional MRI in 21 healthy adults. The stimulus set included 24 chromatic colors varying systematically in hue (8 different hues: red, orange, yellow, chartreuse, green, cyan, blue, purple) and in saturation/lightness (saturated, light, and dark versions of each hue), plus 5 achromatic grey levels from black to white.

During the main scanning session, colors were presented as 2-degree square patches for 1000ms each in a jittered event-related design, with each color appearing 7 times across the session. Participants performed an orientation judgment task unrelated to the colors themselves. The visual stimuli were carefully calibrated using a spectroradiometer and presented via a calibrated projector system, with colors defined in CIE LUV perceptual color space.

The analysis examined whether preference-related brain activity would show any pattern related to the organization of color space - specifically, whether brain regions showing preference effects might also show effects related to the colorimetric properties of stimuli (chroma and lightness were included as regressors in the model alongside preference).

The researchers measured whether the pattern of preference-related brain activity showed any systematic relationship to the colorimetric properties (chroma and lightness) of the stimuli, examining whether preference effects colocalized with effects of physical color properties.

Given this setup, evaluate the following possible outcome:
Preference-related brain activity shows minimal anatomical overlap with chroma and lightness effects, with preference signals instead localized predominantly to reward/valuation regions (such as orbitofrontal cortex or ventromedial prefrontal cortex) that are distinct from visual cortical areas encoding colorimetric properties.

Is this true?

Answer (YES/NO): NO